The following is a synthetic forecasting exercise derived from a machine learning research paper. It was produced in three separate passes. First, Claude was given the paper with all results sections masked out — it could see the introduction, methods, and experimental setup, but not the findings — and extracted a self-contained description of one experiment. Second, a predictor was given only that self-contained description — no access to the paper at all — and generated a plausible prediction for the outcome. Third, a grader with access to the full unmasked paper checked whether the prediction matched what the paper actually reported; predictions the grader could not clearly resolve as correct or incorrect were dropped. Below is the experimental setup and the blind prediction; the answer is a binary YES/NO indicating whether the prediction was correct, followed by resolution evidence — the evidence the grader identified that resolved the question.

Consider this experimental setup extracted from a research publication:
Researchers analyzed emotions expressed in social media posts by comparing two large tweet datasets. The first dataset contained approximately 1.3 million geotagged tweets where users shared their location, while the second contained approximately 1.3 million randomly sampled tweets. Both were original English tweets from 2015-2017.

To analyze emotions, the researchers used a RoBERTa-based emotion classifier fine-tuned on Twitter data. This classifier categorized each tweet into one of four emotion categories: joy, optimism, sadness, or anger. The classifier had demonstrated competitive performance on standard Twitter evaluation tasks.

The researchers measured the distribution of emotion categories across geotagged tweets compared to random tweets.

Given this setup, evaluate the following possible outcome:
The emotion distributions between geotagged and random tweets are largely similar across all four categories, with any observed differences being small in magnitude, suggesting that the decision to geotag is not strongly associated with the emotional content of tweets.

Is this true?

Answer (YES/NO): NO